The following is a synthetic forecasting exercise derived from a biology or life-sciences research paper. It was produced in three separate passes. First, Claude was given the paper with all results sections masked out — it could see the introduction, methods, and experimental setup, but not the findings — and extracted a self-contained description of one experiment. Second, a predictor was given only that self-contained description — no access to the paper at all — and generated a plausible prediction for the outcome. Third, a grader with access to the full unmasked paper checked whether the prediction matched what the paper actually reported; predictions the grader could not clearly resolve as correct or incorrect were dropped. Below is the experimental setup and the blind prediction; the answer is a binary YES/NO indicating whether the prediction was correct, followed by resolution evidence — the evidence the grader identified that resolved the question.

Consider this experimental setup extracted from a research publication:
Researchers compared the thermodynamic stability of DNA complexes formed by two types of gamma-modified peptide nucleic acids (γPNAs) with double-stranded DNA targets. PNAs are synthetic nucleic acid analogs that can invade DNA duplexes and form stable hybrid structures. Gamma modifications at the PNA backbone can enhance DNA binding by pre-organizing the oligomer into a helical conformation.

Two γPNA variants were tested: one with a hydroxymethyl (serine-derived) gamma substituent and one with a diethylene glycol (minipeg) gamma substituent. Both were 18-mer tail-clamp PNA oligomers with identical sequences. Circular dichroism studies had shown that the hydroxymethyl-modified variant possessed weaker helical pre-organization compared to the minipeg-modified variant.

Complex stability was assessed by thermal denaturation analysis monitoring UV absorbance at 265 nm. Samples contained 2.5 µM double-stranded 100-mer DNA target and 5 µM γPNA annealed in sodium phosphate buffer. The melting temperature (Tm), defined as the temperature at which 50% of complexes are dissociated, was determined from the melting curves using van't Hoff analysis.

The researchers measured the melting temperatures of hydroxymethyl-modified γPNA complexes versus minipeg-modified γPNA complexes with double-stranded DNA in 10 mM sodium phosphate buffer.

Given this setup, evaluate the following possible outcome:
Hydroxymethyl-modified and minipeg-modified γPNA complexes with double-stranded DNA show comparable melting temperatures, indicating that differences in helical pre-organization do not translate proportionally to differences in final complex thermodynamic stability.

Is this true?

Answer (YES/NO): YES